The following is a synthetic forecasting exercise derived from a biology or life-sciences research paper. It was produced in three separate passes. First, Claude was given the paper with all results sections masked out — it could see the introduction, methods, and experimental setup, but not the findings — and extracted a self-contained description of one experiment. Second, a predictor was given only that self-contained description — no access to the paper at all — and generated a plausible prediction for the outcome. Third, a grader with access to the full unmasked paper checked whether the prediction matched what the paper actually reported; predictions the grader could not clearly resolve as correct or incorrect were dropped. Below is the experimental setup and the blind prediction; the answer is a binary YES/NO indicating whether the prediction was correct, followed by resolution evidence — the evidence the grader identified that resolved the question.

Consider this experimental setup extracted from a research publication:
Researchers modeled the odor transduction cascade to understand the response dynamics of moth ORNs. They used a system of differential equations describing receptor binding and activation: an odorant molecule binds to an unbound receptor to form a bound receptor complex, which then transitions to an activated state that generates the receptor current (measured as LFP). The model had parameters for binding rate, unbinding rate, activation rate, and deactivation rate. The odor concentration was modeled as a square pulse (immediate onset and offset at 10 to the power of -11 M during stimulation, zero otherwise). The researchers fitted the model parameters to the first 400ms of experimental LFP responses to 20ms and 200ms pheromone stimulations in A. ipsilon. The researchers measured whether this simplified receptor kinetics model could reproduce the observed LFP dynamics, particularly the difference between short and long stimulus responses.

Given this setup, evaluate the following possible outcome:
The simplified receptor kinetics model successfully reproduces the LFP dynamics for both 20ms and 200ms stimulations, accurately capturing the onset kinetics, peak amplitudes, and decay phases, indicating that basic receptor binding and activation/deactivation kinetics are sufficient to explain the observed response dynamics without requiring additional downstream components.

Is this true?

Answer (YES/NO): NO